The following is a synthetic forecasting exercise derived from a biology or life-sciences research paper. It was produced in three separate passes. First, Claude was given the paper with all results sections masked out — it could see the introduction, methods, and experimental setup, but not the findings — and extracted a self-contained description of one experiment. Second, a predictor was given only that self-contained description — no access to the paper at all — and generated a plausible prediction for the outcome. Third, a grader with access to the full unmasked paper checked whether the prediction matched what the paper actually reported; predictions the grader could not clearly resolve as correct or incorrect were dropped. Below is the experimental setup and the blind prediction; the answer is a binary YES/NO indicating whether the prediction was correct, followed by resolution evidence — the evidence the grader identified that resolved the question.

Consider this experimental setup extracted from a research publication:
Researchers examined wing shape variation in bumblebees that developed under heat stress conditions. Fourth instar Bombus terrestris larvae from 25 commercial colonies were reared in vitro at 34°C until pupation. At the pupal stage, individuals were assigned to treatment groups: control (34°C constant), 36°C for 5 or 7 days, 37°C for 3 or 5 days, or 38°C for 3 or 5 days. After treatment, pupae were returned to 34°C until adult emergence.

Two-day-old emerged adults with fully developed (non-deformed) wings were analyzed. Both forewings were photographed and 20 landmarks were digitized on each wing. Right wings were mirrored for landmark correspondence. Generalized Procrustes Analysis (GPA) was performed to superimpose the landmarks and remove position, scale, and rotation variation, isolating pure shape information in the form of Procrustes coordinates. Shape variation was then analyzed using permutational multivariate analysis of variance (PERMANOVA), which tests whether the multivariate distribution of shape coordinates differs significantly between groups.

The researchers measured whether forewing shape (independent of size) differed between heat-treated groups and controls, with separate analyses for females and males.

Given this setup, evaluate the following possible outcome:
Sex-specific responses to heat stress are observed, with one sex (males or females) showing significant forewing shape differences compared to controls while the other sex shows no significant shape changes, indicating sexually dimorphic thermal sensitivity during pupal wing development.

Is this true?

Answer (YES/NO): YES